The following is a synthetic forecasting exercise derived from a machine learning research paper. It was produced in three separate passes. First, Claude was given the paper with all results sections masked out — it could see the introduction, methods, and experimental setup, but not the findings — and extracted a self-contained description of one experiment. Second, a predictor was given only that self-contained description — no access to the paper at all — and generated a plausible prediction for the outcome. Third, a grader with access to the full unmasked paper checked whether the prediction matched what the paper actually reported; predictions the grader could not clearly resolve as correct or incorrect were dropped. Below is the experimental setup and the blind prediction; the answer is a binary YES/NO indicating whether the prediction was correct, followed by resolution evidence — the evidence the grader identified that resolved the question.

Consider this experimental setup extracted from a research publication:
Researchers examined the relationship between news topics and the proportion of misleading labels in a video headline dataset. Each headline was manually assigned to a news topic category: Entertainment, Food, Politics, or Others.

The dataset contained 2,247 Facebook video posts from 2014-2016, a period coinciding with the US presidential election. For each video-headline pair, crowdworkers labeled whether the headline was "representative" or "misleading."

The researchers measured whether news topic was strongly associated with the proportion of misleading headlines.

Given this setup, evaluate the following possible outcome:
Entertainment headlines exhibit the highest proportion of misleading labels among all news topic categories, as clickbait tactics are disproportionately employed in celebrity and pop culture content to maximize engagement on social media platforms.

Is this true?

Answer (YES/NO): NO